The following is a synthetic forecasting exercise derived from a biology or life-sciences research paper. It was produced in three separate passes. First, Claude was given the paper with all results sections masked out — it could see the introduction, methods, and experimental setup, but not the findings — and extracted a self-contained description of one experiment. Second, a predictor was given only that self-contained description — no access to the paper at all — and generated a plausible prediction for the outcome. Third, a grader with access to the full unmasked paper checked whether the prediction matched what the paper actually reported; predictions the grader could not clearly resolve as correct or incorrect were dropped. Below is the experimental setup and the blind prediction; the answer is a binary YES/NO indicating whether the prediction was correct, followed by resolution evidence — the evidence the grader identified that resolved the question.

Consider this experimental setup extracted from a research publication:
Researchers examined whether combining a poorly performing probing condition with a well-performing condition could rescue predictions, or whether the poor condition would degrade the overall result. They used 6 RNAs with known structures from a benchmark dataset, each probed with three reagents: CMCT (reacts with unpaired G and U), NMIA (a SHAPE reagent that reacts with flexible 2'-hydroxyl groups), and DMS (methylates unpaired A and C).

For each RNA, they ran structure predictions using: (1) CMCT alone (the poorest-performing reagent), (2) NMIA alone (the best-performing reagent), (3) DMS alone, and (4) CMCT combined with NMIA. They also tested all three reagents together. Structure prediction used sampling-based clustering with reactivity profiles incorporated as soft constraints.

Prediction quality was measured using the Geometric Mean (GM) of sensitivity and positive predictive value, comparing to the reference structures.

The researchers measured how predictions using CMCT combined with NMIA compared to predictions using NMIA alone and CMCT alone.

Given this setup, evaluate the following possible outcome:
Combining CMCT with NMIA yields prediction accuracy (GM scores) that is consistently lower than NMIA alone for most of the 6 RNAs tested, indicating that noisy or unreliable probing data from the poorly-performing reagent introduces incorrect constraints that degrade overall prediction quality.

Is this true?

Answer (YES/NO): NO